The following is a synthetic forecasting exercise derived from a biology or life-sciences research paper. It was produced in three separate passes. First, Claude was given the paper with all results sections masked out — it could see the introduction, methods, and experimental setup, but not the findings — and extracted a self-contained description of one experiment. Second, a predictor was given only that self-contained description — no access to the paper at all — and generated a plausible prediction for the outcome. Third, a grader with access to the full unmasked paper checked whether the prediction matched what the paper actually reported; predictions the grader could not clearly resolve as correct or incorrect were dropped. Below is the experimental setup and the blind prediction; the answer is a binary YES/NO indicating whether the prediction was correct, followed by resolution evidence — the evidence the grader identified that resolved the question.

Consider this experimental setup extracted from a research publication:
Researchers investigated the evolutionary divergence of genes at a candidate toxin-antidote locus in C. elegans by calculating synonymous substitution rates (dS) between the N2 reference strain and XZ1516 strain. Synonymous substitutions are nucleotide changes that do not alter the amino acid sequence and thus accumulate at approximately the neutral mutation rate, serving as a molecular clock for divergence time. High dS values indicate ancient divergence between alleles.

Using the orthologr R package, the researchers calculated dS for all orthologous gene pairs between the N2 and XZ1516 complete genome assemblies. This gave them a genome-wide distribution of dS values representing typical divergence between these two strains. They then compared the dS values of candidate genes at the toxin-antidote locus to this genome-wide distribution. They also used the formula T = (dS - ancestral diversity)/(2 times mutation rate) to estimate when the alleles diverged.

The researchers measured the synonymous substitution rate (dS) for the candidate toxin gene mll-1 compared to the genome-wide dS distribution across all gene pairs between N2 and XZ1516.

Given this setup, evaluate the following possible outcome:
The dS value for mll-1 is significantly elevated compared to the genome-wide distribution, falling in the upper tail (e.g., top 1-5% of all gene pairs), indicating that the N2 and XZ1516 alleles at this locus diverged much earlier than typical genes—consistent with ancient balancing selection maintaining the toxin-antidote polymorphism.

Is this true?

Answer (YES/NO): NO